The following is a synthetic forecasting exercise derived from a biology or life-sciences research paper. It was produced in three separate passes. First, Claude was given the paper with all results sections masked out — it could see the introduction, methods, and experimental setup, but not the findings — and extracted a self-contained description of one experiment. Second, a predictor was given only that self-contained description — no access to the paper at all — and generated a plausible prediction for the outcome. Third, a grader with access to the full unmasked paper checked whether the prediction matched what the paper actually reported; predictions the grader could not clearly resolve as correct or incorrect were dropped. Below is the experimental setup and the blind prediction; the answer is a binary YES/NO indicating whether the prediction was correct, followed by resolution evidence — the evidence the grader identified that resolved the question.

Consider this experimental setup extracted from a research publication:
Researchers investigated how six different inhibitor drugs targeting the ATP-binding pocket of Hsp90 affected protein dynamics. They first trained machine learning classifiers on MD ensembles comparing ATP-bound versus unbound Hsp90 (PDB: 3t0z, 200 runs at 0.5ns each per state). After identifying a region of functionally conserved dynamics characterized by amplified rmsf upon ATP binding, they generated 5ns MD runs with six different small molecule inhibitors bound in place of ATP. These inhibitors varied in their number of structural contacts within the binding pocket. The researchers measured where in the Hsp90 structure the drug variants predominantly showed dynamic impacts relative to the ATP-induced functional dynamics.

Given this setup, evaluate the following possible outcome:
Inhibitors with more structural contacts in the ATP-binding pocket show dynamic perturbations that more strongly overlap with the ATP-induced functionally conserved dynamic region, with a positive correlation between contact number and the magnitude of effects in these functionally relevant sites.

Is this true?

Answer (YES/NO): NO